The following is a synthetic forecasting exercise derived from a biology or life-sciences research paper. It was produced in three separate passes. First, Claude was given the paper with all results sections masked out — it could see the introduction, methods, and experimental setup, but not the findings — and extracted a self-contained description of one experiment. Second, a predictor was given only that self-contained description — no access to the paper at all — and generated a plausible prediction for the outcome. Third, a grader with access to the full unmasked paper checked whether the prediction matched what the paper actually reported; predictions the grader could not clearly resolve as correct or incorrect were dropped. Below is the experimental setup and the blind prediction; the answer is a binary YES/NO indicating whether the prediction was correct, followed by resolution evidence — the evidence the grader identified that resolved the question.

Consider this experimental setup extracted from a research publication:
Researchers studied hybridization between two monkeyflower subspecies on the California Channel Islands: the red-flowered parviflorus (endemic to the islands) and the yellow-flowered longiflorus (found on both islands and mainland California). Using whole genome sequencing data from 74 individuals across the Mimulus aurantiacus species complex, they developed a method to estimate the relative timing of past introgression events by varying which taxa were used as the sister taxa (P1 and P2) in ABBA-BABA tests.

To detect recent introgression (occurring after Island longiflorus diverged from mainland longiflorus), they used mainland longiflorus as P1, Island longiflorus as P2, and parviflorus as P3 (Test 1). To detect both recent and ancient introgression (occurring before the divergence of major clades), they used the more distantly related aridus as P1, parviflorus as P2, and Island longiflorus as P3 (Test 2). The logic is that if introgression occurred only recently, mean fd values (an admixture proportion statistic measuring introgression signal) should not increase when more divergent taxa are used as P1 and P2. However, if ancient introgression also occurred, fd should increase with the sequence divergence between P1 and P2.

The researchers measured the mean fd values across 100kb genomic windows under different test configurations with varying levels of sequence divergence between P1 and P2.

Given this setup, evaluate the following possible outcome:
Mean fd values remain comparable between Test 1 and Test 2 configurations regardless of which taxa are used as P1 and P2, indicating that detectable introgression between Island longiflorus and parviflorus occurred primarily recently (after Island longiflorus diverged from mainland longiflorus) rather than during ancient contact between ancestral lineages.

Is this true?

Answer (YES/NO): NO